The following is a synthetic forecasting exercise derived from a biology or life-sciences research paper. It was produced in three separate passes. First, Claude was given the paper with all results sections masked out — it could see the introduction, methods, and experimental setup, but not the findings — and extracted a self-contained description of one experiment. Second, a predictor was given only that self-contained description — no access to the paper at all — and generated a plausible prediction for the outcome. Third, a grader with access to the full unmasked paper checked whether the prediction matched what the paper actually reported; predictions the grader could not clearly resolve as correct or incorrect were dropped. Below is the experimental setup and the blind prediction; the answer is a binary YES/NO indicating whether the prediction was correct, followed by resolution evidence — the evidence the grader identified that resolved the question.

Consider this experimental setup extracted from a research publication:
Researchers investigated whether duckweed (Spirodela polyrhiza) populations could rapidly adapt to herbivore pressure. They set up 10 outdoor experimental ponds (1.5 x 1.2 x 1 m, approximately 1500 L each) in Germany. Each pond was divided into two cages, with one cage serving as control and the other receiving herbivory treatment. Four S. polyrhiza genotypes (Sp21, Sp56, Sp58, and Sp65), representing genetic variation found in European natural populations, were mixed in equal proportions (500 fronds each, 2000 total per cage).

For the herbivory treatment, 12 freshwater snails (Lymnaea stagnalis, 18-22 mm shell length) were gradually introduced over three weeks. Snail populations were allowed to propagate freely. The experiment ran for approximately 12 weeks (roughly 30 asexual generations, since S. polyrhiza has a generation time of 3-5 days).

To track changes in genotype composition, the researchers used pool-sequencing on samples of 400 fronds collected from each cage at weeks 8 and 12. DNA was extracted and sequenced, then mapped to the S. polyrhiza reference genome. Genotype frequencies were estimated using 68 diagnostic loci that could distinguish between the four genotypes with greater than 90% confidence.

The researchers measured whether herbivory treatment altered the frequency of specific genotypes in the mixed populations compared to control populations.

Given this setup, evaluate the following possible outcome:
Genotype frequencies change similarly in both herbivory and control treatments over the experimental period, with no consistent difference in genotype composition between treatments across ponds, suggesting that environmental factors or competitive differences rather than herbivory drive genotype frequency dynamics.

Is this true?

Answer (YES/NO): NO